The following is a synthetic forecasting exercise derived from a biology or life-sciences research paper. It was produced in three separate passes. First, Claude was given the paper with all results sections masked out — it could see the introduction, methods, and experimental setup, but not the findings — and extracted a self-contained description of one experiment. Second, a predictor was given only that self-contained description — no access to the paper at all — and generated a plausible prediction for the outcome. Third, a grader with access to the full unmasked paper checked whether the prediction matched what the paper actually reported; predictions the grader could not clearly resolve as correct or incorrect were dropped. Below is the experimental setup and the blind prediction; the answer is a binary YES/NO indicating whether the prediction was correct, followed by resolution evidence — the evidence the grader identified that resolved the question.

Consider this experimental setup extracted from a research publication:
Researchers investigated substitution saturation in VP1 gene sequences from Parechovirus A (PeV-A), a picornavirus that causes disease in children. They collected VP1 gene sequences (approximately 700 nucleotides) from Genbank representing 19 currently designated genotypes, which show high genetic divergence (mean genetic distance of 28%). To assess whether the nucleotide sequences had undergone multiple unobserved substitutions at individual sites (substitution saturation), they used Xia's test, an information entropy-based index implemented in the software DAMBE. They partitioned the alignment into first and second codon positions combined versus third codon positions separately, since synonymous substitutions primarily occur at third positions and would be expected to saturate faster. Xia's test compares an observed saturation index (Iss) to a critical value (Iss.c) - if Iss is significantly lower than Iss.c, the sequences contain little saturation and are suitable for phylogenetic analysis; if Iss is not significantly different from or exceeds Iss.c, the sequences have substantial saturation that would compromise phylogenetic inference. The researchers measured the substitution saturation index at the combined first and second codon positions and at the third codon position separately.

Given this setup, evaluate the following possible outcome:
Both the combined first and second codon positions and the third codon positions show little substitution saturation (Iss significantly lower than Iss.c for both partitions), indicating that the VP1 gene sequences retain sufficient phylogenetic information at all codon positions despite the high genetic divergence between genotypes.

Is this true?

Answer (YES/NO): NO